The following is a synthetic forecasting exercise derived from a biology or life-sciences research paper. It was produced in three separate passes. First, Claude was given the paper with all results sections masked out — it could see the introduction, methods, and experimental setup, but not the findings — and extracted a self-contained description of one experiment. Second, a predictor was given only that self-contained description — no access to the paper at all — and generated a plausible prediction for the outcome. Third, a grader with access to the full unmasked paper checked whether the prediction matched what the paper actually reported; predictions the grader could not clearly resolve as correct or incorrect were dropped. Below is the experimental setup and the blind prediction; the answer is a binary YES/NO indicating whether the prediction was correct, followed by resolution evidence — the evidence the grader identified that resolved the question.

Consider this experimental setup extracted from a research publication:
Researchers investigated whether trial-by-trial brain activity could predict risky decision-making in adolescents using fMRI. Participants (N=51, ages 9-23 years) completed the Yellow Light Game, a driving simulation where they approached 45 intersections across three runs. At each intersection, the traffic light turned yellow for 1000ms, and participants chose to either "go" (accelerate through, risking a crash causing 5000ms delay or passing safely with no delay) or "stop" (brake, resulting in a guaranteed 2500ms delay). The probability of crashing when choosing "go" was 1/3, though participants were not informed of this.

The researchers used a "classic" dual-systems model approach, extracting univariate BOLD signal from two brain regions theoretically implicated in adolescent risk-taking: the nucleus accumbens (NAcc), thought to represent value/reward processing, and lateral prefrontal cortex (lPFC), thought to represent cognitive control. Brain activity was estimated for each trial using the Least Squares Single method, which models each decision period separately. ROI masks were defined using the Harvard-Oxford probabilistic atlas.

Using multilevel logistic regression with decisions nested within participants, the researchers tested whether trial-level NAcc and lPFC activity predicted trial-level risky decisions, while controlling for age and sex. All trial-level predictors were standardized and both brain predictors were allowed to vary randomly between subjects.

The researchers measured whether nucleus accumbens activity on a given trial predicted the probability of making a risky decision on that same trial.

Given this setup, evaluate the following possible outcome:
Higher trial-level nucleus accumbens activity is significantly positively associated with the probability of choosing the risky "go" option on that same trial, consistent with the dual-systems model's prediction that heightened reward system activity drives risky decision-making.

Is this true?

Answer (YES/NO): YES